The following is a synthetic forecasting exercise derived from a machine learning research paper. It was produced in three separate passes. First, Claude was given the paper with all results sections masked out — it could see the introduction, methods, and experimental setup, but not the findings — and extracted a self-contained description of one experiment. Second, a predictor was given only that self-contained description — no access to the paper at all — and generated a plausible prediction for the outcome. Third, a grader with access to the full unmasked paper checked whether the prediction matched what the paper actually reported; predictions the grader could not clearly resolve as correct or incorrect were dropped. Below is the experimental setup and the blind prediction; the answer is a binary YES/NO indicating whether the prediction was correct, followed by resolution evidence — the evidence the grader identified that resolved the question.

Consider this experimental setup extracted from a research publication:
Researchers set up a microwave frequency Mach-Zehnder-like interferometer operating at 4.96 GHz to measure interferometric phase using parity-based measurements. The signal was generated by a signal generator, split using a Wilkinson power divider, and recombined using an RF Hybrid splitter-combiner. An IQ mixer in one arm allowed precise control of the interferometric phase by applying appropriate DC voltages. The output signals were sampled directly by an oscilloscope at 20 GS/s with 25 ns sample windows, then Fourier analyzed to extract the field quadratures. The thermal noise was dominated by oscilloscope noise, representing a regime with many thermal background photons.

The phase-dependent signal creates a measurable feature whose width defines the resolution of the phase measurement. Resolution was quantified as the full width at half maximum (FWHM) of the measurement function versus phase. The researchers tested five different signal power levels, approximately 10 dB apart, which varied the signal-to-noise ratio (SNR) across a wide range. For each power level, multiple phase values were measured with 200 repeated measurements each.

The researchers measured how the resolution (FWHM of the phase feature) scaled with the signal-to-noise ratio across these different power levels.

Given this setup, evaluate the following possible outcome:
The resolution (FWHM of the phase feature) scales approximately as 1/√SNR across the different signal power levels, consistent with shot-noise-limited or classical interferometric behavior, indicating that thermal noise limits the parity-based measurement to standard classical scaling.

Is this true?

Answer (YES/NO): NO